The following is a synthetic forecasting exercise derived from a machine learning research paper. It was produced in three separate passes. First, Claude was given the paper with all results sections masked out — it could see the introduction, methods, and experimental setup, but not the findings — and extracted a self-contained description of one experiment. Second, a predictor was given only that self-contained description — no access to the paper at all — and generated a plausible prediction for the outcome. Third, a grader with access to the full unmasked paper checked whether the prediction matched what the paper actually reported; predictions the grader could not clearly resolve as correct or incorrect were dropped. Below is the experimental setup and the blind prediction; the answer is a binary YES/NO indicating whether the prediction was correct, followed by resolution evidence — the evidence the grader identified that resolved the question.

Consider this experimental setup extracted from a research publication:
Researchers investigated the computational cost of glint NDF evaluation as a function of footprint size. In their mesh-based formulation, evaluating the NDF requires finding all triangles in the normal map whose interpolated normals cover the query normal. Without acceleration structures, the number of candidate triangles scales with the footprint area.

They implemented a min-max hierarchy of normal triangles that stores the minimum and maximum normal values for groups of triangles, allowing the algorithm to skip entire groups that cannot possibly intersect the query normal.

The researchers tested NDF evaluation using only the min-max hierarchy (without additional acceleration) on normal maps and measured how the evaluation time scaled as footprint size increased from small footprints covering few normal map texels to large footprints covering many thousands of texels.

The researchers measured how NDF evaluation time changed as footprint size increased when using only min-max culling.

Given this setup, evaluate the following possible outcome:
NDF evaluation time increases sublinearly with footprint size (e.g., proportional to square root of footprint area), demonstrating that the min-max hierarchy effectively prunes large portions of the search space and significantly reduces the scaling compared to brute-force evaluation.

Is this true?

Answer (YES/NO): NO